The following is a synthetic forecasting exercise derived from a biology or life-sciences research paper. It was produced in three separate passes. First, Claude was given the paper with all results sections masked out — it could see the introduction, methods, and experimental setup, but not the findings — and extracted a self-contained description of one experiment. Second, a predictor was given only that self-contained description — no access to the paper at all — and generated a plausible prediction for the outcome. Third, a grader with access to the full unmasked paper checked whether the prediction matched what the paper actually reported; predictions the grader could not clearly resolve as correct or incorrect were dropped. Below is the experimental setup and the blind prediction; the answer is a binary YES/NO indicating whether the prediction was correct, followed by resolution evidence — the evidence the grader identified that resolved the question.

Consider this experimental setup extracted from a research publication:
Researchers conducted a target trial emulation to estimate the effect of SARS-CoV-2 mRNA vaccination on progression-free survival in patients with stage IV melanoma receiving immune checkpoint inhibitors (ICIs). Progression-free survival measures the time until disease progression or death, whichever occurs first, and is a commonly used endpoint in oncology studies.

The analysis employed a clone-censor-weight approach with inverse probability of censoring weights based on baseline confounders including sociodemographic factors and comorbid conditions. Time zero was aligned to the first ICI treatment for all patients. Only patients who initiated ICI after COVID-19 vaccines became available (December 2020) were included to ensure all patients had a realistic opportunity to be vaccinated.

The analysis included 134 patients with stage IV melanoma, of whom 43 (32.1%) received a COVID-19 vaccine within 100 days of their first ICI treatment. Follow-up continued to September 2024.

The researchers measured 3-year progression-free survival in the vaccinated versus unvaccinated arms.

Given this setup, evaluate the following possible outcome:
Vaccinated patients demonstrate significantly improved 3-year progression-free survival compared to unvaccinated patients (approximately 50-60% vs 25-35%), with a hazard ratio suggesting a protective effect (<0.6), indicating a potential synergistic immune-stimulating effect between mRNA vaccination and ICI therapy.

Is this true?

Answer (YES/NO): NO